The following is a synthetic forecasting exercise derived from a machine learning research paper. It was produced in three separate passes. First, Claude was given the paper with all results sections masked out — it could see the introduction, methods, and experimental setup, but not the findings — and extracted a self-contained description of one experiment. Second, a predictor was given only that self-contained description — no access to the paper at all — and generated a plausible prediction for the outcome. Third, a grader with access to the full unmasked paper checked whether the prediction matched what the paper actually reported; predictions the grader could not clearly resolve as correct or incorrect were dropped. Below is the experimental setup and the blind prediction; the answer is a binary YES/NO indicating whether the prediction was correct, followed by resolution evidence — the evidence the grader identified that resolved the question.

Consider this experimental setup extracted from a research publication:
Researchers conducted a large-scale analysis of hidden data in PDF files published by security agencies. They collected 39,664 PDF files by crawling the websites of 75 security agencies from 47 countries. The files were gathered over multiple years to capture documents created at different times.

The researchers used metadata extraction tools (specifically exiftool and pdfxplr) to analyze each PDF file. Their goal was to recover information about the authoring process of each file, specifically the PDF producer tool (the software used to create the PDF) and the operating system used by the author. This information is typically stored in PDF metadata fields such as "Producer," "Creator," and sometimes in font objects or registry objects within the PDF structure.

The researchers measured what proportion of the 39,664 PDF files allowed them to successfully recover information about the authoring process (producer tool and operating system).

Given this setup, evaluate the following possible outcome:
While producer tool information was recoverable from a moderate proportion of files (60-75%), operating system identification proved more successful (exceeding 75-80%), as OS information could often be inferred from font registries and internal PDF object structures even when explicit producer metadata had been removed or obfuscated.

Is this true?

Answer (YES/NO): NO